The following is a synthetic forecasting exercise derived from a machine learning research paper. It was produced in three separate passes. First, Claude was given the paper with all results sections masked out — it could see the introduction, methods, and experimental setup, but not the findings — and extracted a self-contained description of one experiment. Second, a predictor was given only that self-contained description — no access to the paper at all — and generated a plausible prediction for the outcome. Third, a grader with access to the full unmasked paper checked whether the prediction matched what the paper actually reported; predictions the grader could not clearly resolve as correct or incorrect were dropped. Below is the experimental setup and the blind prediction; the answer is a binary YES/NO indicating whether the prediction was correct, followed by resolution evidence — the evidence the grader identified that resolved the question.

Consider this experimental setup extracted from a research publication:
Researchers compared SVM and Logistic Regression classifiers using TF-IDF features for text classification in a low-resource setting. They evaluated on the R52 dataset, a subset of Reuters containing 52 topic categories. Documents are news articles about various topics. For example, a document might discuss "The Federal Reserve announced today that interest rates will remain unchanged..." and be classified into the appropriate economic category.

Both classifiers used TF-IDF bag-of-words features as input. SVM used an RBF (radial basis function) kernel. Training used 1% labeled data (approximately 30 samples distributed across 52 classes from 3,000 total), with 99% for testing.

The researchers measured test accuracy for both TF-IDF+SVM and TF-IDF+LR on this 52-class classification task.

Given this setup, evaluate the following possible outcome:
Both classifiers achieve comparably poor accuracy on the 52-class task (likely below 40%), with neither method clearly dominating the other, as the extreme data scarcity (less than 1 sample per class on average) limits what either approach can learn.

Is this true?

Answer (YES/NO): NO